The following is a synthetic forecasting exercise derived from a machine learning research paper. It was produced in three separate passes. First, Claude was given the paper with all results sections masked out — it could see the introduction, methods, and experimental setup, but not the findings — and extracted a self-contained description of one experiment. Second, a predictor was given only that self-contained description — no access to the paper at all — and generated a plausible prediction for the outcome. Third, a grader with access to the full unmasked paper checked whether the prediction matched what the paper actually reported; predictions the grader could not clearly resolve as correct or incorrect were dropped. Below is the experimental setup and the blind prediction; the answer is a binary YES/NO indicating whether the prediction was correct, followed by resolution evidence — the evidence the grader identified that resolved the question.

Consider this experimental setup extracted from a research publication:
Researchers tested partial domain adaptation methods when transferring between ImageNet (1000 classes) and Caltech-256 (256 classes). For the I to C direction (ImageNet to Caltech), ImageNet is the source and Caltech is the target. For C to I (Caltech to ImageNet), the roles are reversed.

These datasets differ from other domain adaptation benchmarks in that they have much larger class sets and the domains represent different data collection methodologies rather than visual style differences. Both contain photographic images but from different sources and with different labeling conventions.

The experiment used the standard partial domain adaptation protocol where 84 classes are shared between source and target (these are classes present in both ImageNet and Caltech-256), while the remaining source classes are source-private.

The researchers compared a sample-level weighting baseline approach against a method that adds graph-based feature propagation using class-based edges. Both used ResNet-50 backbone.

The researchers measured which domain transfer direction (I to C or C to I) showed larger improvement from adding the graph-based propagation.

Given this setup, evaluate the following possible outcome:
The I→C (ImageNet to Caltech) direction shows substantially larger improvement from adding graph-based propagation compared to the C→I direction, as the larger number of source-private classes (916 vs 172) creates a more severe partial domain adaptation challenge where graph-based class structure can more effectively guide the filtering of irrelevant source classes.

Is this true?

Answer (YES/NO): NO